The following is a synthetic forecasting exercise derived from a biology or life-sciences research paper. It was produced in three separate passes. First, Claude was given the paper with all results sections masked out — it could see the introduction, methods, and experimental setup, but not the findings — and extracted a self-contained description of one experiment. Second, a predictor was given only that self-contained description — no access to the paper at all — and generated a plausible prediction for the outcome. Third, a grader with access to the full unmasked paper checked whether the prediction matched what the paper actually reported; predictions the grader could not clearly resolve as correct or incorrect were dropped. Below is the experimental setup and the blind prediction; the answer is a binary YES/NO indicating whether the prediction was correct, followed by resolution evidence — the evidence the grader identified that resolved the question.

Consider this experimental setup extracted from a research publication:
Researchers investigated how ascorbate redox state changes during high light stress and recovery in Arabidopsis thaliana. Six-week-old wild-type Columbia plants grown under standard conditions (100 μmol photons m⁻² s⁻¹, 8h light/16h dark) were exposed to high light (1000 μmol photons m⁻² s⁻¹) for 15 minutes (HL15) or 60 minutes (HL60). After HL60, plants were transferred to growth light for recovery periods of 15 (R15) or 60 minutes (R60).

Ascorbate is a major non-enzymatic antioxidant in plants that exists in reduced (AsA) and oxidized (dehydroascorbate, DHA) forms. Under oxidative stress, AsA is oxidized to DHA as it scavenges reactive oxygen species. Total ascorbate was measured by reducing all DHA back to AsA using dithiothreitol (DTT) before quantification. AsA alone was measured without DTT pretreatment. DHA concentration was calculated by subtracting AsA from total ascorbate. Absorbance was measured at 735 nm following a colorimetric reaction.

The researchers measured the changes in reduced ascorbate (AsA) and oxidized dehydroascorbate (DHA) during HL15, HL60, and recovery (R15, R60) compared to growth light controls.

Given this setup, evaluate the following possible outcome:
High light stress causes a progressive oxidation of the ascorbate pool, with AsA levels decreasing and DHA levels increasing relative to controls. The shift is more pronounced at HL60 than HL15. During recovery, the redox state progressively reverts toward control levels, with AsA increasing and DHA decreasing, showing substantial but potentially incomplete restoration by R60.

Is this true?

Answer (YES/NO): NO